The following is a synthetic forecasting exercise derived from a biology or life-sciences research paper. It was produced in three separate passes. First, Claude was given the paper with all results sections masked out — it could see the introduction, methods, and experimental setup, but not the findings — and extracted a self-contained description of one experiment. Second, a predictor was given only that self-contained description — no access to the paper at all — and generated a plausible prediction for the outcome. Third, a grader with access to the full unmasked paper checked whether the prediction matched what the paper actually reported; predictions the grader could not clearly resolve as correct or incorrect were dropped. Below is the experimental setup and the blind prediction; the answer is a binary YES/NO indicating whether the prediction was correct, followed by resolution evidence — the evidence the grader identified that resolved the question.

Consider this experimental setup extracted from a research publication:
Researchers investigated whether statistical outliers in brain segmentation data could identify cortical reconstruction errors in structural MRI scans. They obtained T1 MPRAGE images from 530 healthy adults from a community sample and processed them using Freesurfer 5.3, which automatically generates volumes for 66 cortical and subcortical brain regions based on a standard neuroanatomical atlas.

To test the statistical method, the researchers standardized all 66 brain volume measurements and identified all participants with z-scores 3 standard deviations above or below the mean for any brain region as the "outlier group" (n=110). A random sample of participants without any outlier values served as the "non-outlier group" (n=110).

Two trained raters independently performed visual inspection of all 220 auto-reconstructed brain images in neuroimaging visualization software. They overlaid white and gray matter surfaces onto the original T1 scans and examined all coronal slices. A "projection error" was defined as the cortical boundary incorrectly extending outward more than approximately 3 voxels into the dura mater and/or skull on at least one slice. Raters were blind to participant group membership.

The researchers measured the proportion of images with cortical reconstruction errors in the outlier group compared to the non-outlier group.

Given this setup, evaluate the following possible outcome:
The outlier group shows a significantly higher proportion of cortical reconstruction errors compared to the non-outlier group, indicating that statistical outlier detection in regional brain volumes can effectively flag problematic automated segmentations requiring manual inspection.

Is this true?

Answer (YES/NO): NO